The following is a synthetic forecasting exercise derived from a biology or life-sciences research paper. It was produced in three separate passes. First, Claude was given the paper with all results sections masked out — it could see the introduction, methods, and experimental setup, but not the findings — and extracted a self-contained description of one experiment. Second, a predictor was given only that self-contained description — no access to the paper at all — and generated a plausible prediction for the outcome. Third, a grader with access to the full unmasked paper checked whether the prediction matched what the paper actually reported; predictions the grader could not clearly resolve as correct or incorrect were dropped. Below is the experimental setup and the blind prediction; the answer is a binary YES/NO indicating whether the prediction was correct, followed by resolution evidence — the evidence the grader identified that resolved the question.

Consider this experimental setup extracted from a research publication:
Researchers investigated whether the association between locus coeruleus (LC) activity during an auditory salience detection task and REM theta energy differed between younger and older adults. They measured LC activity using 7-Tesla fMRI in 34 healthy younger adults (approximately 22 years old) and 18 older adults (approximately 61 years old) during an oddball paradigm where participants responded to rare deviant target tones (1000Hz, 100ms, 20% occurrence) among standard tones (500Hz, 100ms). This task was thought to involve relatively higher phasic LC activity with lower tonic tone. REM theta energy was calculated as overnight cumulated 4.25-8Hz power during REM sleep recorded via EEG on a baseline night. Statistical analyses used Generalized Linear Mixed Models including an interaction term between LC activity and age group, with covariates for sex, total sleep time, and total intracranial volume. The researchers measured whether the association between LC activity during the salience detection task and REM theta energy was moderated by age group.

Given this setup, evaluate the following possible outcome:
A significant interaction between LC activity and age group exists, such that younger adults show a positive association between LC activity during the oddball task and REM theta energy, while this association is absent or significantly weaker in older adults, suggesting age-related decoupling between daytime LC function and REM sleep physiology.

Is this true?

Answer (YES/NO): NO